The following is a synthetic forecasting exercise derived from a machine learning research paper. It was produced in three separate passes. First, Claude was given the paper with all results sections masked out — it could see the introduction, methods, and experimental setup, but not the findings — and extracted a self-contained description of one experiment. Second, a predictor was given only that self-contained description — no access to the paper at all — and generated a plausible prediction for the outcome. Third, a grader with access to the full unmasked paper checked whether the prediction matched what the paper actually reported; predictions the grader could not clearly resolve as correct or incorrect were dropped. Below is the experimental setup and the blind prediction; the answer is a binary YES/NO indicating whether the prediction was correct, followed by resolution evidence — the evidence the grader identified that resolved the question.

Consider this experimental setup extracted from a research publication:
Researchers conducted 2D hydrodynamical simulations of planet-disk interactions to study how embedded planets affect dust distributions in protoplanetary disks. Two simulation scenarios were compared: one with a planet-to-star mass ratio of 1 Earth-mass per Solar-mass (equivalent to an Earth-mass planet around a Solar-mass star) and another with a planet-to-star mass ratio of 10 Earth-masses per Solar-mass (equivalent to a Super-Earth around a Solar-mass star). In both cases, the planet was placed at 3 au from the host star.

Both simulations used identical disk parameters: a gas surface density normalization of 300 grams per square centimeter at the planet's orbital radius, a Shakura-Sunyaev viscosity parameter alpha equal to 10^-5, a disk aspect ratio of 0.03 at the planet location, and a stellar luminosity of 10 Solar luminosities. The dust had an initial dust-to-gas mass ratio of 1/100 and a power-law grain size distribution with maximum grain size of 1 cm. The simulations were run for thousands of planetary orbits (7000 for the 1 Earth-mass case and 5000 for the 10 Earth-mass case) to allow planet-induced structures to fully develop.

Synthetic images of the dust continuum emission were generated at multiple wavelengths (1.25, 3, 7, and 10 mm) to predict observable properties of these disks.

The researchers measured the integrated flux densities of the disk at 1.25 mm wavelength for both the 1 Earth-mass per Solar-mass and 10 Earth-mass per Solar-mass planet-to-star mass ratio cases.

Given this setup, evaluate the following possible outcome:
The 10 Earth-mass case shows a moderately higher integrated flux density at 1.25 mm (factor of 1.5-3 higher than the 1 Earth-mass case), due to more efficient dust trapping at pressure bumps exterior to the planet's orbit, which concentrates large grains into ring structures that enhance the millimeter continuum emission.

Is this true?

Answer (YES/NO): NO